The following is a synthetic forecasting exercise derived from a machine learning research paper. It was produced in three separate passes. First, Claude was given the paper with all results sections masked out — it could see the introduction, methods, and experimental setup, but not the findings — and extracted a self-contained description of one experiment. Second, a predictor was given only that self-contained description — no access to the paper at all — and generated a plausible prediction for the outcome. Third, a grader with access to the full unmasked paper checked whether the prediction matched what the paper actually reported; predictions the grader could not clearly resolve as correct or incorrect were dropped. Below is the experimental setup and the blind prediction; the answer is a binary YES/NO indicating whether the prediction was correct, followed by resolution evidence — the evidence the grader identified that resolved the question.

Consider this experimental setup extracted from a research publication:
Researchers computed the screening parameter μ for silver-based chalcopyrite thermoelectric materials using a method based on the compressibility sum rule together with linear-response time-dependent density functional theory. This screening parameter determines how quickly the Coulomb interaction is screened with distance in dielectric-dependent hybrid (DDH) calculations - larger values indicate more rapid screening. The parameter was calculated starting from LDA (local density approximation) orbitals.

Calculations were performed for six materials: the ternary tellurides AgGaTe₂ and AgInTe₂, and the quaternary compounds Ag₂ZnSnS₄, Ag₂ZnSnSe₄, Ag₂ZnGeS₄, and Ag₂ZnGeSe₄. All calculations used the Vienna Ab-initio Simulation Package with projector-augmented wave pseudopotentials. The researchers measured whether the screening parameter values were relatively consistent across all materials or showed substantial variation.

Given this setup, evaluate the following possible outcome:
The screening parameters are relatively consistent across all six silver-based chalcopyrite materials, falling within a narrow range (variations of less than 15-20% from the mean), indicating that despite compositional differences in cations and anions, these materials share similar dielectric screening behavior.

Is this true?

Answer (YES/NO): YES